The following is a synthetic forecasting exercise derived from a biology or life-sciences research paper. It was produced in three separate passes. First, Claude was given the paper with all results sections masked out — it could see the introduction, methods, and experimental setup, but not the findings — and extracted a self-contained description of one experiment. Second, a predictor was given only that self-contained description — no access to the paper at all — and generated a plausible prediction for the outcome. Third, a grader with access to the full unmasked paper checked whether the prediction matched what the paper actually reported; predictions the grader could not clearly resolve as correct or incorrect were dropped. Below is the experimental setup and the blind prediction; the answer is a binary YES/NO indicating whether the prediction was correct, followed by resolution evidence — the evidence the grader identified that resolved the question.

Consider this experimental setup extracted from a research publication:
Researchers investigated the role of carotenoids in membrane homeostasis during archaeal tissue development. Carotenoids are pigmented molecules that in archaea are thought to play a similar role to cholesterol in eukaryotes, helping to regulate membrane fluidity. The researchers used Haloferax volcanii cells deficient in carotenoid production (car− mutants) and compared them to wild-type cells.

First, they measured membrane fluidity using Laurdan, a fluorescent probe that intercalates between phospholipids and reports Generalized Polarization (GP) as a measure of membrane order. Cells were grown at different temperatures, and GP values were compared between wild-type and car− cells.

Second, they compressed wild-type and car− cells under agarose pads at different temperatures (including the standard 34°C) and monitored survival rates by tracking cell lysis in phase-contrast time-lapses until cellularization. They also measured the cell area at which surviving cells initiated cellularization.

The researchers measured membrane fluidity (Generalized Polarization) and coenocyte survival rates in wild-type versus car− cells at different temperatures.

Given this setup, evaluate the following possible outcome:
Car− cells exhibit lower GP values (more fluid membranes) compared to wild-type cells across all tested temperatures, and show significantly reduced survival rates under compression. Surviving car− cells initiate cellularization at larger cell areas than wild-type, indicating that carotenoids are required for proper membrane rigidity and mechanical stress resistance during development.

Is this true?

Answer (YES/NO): NO